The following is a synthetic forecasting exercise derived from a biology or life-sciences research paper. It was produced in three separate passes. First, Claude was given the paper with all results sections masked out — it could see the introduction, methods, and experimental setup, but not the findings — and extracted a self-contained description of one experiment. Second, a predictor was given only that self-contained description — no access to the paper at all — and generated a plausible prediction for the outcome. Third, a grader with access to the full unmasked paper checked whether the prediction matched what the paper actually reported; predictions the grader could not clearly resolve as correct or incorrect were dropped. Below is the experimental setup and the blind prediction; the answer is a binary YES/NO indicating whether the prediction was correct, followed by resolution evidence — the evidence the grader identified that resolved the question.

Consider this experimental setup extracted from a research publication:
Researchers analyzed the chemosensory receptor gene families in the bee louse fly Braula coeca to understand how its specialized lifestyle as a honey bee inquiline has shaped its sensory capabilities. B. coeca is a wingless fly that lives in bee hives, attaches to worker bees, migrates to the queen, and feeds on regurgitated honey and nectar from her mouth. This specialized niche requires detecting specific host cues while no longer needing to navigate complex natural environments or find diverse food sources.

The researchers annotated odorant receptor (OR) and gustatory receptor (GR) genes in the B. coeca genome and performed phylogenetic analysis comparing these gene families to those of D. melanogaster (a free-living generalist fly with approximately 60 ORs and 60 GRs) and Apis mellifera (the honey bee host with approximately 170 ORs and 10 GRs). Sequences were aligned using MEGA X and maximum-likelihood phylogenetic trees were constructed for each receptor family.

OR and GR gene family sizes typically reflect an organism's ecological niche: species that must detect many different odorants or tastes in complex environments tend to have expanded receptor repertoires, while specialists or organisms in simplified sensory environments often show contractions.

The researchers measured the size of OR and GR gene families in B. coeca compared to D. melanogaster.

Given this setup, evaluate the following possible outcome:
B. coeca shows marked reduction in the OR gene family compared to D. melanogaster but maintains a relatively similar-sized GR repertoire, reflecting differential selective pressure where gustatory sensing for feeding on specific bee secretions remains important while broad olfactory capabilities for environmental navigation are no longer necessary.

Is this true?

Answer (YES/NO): NO